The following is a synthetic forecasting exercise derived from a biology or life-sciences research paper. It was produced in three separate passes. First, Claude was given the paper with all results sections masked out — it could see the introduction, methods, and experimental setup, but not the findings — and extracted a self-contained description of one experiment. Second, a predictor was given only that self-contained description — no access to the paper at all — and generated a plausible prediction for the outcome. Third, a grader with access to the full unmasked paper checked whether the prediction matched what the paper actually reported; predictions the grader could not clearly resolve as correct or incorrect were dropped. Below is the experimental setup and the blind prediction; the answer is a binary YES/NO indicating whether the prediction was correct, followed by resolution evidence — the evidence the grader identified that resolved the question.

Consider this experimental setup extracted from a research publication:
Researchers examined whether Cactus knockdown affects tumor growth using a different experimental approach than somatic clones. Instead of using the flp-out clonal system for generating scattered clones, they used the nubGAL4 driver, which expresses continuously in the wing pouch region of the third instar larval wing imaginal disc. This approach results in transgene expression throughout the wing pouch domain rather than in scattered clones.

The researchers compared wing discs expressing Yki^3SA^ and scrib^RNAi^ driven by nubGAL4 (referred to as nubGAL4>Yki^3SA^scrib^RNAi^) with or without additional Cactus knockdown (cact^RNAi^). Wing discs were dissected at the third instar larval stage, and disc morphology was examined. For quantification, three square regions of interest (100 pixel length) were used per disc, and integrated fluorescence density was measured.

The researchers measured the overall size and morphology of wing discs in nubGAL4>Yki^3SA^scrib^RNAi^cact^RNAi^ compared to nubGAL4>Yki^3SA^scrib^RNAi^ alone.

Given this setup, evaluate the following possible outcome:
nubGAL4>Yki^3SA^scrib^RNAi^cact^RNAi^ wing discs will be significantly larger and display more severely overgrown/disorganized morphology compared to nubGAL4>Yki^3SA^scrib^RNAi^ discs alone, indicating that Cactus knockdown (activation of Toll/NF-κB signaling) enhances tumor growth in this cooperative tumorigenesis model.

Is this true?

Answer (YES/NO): NO